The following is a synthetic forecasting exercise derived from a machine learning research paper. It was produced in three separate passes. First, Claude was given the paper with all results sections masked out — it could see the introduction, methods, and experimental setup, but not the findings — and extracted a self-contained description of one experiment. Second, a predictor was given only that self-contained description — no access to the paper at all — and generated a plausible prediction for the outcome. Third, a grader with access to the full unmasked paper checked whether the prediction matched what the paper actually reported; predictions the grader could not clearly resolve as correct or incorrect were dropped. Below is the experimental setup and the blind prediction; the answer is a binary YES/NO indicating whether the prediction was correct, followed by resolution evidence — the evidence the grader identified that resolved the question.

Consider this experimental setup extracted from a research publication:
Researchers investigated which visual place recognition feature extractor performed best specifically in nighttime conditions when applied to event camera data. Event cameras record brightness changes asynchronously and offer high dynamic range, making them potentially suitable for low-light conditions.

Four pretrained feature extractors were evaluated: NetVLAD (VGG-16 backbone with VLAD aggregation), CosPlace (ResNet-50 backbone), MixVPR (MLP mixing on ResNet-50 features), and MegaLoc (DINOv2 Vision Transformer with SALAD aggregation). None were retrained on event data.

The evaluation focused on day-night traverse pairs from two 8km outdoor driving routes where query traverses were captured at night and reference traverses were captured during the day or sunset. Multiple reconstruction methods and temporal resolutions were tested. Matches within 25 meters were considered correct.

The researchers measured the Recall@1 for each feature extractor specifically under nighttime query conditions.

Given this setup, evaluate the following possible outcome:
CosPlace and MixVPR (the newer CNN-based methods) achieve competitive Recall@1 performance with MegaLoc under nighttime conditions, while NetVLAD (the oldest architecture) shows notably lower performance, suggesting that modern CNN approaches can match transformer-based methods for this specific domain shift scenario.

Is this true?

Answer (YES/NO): NO